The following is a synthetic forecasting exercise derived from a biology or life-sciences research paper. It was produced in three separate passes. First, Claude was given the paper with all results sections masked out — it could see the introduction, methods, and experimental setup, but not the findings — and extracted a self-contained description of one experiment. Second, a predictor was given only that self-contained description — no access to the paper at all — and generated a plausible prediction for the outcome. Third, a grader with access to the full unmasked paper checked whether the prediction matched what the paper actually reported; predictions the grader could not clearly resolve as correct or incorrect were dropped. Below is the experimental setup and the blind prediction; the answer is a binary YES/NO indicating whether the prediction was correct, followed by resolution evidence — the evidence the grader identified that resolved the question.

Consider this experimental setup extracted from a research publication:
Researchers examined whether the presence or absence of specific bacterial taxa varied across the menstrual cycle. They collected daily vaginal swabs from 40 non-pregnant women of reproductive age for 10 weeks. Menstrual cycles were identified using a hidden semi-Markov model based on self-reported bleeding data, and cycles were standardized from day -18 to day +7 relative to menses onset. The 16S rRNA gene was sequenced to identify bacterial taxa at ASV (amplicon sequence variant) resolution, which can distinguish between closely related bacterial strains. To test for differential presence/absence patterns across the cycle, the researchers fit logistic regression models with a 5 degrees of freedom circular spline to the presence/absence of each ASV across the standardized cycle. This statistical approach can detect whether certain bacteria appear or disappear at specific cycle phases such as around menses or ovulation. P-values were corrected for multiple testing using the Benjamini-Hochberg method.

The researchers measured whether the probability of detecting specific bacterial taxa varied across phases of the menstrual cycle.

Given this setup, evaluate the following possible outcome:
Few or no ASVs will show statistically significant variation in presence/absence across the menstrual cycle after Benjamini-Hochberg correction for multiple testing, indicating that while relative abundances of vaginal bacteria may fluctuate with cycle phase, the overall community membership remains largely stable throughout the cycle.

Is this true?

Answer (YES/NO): NO